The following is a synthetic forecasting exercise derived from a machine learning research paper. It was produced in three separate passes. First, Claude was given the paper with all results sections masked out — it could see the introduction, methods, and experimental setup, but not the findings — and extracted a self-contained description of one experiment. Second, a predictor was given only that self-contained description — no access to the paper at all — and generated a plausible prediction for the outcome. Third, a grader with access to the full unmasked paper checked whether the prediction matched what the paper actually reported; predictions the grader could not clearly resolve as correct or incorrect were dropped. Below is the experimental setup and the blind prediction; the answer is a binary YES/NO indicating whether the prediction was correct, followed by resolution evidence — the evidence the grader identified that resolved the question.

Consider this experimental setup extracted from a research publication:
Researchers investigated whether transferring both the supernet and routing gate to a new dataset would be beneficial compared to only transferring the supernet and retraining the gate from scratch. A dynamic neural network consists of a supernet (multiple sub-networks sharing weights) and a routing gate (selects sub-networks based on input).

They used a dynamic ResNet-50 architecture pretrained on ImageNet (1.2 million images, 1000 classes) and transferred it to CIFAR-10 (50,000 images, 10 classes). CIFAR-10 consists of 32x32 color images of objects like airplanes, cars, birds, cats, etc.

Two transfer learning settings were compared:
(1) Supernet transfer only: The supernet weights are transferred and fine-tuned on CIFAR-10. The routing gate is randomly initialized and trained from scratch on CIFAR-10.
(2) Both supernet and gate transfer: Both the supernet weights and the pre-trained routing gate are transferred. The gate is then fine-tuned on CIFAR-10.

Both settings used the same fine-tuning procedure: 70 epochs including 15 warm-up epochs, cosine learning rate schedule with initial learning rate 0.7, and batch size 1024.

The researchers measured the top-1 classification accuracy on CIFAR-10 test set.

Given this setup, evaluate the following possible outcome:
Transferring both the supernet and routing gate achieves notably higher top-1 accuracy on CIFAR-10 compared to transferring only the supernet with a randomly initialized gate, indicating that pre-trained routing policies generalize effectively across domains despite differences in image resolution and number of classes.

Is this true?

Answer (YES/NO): YES